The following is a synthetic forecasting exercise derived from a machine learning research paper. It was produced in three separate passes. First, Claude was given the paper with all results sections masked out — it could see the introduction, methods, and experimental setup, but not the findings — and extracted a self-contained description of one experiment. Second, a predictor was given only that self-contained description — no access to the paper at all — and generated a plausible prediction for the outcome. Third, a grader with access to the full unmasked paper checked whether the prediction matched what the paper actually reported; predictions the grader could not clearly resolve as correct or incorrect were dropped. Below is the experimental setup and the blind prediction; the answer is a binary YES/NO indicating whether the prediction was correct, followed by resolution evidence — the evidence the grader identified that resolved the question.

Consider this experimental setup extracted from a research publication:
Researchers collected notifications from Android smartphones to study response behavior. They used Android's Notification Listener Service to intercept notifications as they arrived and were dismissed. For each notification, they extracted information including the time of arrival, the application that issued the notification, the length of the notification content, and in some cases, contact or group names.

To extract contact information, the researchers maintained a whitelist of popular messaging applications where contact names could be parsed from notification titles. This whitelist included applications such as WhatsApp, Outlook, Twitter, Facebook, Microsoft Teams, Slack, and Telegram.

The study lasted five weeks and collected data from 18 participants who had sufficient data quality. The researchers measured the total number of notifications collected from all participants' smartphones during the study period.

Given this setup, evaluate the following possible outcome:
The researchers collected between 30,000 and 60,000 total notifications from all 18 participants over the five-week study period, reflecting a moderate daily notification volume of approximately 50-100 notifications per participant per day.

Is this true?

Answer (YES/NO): YES